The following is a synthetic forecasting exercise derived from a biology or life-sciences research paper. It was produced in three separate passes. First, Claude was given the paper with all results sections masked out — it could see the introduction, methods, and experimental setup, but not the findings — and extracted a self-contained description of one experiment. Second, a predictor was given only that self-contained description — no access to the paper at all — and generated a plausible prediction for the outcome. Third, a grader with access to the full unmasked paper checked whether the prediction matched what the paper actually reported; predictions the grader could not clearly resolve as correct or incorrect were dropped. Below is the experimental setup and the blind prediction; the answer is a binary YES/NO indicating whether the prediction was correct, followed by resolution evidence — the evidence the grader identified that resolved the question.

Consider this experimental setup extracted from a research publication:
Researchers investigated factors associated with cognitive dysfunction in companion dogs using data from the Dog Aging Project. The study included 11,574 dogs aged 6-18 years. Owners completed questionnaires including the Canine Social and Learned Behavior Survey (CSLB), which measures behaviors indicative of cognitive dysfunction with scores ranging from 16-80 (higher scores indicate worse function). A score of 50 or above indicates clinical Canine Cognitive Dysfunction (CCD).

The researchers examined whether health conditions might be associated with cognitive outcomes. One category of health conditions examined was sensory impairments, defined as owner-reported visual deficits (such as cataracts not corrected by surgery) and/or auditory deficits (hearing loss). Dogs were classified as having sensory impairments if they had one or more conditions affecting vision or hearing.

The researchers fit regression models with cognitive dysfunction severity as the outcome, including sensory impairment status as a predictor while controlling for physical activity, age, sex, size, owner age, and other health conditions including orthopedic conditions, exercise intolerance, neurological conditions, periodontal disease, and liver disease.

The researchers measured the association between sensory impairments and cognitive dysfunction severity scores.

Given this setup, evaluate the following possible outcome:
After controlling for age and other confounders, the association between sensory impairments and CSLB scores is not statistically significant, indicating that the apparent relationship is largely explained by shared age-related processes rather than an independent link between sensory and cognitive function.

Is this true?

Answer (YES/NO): NO